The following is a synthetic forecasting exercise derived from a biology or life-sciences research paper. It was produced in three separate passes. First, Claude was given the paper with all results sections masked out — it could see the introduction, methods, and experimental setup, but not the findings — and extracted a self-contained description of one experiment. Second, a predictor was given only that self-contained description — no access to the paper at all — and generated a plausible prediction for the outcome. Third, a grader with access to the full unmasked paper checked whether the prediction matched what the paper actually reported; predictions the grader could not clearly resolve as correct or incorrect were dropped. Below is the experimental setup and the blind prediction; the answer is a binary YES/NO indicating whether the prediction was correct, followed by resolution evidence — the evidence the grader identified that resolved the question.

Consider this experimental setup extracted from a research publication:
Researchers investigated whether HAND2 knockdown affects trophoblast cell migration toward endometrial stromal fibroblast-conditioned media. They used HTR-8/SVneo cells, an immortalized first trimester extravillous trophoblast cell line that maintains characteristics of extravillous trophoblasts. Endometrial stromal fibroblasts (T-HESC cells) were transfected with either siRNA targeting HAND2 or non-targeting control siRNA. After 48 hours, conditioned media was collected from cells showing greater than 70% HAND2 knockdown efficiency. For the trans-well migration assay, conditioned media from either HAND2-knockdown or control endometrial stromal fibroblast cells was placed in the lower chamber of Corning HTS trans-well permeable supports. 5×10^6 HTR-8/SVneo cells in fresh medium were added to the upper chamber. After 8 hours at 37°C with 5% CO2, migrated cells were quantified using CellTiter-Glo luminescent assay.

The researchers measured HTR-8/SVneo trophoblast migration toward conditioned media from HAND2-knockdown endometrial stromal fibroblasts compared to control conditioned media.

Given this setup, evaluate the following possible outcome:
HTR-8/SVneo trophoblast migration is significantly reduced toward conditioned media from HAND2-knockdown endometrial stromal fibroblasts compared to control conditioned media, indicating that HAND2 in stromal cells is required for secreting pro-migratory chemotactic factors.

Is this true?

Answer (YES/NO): NO